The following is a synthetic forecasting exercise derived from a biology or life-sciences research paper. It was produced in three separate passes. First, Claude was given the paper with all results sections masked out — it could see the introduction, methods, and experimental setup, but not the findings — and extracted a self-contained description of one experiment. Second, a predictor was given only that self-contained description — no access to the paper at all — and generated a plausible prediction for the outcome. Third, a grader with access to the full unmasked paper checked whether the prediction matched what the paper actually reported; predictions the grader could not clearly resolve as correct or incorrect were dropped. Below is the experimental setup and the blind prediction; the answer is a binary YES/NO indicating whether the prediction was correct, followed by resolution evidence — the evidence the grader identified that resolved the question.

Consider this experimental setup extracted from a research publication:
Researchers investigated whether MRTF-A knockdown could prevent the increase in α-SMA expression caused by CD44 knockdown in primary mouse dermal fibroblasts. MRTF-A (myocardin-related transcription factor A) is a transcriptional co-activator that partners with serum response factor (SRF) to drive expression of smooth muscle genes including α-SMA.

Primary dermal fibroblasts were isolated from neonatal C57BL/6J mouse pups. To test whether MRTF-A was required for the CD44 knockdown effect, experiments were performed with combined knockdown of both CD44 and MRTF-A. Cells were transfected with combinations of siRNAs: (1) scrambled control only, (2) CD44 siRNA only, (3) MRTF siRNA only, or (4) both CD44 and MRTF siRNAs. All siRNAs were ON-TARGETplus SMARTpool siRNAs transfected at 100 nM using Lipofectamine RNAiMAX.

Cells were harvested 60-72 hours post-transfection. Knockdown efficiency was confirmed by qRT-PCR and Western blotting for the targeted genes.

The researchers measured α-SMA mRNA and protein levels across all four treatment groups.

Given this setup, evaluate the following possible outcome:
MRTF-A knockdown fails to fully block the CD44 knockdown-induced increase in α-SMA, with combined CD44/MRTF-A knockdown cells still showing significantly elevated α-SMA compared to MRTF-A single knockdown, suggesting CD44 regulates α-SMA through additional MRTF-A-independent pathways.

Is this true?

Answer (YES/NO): NO